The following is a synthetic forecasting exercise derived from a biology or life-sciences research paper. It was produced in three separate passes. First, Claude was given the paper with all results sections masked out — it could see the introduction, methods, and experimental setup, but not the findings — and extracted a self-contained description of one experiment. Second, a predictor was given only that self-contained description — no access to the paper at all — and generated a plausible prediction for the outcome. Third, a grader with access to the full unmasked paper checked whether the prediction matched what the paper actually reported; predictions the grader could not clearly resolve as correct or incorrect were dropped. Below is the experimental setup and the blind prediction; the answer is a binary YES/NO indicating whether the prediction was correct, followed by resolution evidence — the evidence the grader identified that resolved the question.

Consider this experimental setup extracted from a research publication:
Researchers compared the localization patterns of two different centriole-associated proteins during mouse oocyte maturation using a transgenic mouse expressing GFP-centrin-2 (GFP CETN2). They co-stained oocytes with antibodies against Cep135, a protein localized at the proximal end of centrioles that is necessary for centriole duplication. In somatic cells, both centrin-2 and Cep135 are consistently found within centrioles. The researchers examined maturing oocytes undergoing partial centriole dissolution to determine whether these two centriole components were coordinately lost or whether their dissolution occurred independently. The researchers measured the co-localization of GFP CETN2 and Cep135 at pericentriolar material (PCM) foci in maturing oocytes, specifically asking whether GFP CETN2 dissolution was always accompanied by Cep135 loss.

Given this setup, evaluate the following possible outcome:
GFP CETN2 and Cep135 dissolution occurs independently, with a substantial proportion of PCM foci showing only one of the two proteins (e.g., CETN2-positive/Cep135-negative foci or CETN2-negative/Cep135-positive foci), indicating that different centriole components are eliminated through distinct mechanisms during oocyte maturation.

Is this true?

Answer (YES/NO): YES